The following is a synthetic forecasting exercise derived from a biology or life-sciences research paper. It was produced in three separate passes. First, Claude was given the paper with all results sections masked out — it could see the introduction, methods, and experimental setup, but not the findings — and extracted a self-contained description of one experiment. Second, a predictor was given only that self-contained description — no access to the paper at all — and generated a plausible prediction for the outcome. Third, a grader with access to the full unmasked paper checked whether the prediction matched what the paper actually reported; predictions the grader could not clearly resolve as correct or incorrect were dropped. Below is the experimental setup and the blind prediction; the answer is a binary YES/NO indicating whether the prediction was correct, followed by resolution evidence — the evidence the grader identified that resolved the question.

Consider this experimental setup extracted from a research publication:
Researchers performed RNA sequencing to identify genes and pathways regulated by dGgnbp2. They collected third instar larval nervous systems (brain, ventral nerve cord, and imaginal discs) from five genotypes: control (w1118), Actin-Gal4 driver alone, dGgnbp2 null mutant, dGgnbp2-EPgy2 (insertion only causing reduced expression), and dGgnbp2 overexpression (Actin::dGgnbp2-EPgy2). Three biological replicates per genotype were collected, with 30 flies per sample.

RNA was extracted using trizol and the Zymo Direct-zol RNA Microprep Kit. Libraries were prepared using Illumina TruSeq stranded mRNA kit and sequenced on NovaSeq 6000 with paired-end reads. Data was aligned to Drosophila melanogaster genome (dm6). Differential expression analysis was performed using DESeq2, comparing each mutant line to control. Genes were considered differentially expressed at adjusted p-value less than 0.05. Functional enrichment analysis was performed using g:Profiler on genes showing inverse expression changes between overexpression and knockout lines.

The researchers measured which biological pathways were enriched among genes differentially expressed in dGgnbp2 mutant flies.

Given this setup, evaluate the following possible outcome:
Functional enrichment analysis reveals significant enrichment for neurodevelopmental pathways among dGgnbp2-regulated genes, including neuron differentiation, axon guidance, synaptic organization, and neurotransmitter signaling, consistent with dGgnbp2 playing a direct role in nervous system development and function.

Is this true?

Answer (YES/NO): NO